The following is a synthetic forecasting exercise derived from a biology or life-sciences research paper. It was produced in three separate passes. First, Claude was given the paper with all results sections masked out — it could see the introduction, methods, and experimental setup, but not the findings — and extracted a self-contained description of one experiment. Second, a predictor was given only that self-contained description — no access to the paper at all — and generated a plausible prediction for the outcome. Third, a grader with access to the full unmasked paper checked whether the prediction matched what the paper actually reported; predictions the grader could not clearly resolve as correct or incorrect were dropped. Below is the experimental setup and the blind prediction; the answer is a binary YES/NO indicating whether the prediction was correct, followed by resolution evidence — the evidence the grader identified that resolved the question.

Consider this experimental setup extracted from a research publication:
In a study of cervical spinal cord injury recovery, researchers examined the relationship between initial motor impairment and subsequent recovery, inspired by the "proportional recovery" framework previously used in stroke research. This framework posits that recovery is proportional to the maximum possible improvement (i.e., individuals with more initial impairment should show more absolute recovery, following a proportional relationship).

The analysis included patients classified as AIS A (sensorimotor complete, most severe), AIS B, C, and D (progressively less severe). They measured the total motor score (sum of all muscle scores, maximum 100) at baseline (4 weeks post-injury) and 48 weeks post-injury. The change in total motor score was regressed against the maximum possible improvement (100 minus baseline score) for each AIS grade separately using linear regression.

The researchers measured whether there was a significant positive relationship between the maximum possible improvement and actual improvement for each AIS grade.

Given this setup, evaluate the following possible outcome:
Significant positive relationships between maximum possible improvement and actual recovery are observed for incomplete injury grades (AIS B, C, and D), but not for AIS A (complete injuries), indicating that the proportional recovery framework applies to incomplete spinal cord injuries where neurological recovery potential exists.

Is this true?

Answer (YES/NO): YES